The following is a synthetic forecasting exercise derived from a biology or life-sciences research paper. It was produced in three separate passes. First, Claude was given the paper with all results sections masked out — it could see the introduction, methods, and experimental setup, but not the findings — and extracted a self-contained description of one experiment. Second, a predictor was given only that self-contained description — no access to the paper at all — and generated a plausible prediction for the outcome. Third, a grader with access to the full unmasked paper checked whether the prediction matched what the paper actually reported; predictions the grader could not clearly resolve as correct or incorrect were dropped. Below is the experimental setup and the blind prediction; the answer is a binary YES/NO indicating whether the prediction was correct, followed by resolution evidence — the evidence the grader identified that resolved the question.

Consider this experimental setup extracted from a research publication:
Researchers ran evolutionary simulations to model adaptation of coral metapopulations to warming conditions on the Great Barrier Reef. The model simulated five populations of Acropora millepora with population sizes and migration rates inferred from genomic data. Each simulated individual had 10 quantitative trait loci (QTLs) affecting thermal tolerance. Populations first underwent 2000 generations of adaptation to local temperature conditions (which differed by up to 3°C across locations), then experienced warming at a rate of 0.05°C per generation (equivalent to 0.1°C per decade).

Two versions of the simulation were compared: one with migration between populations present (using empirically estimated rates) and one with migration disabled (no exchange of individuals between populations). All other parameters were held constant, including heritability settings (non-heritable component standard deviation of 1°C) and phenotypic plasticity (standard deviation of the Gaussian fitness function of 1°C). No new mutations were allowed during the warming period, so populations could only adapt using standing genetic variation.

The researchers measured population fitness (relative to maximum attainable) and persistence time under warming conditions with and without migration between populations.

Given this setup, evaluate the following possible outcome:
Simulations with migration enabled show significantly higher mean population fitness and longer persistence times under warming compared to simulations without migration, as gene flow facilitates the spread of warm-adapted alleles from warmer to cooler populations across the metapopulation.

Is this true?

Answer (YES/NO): YES